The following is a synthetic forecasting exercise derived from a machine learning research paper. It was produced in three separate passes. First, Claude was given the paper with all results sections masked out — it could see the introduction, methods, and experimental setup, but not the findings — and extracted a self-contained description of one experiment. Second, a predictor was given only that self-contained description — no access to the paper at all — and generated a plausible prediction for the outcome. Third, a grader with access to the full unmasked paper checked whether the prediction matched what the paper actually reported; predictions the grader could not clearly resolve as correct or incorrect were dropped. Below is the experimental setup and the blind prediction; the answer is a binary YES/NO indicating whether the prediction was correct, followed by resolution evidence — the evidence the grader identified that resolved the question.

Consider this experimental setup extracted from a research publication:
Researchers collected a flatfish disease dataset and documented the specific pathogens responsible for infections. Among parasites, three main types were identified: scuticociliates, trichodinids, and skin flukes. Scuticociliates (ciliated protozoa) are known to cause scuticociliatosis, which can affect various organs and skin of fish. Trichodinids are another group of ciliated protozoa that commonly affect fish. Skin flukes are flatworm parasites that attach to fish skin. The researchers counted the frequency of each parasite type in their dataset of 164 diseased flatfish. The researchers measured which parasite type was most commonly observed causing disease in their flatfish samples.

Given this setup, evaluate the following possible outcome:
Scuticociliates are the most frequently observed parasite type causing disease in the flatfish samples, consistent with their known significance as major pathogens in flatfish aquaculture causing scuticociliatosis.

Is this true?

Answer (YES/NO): YES